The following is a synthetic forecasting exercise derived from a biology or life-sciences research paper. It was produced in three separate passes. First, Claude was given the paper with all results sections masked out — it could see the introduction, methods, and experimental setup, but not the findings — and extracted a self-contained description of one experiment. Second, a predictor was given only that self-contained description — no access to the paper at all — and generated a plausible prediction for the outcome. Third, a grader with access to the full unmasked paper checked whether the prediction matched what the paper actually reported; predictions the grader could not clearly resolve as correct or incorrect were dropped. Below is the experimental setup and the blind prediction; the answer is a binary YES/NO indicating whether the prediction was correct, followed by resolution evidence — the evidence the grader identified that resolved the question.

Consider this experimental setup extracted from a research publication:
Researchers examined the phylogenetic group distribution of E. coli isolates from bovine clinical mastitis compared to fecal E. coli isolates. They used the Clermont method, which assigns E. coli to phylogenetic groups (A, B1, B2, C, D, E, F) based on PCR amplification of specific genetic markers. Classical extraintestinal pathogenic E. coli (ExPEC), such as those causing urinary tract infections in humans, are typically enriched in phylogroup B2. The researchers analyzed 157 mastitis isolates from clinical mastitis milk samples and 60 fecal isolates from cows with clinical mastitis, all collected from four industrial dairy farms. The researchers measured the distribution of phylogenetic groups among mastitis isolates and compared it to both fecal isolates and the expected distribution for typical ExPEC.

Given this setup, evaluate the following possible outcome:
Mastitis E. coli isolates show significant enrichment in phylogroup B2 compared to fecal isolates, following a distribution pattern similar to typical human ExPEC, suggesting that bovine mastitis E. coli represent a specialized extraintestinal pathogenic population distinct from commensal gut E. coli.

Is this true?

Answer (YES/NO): NO